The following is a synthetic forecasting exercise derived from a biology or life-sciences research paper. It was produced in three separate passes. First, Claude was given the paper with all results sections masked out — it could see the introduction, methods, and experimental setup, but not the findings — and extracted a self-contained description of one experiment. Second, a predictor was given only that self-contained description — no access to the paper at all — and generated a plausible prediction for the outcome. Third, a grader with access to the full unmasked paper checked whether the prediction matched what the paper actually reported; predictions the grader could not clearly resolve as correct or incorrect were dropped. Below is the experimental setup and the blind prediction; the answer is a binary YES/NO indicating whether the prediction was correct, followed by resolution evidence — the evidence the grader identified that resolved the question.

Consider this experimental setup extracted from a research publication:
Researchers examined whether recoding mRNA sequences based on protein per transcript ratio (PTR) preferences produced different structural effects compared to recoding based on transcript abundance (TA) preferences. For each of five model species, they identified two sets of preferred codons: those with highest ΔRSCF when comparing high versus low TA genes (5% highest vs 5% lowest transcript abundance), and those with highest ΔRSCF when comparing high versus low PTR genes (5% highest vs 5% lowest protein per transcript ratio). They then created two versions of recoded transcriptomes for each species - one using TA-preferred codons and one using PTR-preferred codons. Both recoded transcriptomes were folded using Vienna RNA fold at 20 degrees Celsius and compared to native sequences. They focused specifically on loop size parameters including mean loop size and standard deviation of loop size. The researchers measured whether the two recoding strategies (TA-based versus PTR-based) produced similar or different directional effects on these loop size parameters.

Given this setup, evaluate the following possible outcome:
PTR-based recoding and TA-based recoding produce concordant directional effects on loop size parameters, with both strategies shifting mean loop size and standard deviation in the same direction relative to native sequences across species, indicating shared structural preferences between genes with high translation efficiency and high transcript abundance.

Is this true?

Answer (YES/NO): YES